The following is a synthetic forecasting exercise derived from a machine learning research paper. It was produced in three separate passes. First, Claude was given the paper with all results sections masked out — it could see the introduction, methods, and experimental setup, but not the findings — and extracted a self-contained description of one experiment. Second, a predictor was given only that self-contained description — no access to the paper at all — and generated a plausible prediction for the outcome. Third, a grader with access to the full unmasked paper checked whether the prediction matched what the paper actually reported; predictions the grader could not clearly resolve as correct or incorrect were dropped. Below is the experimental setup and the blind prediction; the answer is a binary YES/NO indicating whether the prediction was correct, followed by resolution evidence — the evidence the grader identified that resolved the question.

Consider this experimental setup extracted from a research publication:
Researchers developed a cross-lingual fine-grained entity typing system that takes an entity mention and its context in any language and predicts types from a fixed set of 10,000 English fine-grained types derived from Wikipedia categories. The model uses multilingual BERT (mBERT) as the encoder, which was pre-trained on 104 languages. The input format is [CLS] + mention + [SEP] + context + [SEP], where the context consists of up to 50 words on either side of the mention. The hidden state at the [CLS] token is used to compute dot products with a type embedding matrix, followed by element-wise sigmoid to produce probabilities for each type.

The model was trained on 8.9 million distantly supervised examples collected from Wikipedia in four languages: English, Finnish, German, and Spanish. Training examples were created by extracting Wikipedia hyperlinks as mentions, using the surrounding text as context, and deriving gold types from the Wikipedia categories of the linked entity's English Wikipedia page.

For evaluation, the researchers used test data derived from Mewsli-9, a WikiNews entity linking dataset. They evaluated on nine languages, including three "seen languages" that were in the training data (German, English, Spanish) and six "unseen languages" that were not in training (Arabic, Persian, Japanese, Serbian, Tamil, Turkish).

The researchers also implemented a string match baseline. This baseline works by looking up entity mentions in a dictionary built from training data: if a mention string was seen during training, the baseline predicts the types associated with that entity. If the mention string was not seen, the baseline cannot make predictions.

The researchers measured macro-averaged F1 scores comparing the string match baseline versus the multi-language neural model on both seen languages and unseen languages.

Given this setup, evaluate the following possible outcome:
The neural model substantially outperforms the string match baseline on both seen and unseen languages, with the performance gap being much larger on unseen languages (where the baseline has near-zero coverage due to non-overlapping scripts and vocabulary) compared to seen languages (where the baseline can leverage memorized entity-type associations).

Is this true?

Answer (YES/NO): NO